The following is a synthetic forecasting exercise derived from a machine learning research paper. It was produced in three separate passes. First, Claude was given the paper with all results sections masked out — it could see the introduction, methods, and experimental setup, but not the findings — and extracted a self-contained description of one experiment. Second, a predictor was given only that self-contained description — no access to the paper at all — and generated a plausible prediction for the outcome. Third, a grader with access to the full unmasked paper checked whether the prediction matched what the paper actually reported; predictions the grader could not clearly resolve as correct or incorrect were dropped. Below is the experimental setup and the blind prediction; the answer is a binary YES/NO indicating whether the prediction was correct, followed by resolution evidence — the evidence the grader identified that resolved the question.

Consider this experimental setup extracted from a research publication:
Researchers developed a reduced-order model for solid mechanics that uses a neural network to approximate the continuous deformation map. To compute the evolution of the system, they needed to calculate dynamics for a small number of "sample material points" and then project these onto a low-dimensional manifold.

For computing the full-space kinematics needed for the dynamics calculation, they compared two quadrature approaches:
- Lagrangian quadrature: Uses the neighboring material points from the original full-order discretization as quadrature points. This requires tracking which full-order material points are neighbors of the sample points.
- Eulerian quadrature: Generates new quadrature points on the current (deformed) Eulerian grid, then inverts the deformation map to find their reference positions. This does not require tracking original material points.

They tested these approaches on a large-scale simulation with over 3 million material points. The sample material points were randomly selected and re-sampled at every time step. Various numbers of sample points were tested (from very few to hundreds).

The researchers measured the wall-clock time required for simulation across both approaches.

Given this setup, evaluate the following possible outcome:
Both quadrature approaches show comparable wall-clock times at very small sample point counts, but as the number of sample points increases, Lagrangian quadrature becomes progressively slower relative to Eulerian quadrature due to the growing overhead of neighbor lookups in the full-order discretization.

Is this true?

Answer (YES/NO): NO